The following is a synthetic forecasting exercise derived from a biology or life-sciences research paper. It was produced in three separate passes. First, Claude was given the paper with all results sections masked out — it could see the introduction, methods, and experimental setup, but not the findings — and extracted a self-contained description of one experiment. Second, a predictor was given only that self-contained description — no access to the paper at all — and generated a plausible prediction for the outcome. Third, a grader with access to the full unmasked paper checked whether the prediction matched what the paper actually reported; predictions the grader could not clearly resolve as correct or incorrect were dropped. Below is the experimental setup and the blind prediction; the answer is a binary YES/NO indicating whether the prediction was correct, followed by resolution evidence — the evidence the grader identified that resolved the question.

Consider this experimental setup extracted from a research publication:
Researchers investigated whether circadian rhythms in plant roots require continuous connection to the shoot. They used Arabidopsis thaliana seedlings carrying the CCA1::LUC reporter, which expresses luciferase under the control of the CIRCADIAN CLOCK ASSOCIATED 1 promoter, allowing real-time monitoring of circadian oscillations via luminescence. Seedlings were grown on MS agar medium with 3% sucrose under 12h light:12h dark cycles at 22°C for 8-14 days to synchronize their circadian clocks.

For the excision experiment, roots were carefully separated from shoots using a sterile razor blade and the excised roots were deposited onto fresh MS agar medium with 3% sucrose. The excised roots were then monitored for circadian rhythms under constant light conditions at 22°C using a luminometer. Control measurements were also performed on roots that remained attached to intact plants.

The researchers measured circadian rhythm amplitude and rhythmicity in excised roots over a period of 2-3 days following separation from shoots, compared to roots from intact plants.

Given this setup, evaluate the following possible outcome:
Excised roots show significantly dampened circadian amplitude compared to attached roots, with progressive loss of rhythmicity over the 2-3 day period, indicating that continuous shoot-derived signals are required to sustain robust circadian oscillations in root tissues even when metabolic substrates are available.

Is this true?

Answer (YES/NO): NO